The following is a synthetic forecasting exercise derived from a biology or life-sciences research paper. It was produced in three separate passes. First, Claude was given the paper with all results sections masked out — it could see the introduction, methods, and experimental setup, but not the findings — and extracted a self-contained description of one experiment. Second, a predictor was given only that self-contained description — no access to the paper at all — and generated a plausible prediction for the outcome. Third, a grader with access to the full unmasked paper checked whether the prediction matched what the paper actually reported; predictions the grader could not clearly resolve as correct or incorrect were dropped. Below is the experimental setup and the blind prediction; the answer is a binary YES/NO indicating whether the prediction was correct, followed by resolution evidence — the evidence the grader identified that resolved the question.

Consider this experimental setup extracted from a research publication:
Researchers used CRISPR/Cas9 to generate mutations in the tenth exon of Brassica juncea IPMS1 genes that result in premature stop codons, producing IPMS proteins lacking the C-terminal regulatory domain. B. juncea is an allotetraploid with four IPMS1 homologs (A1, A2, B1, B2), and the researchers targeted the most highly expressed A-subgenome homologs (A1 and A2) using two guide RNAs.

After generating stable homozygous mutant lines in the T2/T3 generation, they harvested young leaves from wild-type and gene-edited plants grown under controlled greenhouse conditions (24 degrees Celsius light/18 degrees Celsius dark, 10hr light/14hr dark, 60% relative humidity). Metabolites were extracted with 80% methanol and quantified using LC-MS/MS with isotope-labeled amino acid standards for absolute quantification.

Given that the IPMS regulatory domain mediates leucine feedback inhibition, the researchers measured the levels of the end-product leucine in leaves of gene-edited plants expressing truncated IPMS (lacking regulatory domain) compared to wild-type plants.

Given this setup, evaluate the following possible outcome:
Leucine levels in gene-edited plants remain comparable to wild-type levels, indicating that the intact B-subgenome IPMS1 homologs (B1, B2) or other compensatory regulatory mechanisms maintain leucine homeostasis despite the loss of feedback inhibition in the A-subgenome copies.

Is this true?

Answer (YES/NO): NO